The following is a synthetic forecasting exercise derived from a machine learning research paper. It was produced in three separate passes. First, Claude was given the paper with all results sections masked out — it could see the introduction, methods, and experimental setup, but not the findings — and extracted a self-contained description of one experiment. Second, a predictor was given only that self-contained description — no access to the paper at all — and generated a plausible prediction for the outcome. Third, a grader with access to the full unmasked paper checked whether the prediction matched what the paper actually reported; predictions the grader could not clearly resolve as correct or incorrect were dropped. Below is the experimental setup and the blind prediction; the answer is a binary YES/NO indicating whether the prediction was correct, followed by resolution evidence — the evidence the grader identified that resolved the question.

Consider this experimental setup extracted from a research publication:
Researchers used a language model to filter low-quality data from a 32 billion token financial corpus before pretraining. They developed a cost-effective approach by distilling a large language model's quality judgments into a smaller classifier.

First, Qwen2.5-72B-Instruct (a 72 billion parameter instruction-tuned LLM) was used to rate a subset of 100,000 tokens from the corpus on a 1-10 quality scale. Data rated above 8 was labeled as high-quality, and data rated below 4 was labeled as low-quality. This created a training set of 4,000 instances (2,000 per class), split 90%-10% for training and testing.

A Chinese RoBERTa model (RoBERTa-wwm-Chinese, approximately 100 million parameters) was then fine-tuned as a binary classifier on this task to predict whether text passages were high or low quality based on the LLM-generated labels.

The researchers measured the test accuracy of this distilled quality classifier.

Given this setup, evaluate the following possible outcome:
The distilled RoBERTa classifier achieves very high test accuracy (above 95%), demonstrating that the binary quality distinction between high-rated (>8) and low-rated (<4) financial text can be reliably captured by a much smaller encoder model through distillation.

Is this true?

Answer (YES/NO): YES